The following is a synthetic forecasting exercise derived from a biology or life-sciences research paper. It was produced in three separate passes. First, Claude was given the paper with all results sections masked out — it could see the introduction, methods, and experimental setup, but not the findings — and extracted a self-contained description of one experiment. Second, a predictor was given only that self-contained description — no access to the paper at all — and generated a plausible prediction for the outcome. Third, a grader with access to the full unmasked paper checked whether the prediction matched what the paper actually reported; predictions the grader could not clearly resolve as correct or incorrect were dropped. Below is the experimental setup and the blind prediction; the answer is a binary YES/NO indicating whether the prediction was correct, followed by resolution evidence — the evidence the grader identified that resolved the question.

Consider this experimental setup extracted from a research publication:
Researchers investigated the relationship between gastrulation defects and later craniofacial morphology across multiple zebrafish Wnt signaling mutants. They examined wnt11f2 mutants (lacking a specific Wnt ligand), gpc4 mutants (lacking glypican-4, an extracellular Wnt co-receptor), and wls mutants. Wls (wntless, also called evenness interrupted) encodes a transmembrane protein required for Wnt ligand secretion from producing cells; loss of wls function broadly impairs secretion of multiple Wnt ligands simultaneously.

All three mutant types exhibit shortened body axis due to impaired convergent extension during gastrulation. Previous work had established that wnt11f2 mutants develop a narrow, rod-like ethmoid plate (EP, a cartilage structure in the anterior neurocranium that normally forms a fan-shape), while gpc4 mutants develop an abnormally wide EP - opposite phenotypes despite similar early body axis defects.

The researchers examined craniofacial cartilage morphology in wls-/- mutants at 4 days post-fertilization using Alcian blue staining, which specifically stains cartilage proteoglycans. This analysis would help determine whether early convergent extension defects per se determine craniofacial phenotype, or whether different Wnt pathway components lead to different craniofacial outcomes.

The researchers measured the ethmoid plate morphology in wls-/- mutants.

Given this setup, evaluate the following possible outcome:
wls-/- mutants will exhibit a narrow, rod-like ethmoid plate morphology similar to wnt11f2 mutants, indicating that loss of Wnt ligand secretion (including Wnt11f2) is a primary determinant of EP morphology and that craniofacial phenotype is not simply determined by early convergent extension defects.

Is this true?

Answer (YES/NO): NO